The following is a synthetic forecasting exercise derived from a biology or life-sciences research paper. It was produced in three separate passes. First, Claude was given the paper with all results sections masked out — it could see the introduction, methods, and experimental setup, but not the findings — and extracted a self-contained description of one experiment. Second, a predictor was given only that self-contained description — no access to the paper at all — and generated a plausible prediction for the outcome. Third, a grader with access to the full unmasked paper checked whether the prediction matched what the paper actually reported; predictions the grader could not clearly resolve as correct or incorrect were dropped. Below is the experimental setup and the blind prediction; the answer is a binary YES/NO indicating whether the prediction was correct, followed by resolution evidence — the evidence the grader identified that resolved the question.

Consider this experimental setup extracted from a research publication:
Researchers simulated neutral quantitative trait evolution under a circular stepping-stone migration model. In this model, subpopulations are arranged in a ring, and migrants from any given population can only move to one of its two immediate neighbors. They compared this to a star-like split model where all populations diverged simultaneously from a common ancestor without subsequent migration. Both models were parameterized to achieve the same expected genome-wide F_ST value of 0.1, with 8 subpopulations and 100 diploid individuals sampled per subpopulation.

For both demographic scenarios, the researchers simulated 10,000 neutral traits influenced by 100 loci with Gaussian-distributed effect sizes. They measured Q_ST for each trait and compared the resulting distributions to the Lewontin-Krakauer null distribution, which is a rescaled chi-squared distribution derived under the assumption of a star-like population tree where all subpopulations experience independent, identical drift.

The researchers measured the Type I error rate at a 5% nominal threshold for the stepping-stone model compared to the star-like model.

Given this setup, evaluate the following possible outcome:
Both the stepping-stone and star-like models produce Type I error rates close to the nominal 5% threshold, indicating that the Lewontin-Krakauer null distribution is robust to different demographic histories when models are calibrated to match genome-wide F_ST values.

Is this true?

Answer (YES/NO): NO